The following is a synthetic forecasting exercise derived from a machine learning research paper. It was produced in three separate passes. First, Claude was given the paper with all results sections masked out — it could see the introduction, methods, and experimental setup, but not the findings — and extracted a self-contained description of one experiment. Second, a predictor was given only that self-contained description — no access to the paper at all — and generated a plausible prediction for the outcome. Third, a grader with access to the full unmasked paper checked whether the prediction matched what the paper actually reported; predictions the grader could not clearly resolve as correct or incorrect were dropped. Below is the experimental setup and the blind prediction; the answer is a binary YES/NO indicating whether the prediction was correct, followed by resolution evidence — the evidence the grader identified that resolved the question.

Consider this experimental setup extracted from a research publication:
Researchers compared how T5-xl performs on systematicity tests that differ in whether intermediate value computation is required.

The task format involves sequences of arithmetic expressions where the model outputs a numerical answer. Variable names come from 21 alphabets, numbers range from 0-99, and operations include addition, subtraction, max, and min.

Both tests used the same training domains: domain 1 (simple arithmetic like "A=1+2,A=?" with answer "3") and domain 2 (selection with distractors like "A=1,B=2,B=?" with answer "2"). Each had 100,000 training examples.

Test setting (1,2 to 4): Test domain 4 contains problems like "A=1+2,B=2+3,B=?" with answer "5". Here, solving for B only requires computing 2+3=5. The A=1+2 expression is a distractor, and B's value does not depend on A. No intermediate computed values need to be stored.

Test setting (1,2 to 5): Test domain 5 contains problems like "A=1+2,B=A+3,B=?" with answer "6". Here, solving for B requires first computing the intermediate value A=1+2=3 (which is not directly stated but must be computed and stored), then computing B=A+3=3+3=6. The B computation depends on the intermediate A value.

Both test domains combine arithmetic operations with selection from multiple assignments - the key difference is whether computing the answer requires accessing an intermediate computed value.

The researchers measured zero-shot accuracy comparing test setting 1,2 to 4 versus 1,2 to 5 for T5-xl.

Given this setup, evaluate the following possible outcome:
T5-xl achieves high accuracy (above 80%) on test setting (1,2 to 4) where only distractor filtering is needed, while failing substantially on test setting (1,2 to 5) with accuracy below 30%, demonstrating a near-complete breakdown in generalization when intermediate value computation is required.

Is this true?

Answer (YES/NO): NO